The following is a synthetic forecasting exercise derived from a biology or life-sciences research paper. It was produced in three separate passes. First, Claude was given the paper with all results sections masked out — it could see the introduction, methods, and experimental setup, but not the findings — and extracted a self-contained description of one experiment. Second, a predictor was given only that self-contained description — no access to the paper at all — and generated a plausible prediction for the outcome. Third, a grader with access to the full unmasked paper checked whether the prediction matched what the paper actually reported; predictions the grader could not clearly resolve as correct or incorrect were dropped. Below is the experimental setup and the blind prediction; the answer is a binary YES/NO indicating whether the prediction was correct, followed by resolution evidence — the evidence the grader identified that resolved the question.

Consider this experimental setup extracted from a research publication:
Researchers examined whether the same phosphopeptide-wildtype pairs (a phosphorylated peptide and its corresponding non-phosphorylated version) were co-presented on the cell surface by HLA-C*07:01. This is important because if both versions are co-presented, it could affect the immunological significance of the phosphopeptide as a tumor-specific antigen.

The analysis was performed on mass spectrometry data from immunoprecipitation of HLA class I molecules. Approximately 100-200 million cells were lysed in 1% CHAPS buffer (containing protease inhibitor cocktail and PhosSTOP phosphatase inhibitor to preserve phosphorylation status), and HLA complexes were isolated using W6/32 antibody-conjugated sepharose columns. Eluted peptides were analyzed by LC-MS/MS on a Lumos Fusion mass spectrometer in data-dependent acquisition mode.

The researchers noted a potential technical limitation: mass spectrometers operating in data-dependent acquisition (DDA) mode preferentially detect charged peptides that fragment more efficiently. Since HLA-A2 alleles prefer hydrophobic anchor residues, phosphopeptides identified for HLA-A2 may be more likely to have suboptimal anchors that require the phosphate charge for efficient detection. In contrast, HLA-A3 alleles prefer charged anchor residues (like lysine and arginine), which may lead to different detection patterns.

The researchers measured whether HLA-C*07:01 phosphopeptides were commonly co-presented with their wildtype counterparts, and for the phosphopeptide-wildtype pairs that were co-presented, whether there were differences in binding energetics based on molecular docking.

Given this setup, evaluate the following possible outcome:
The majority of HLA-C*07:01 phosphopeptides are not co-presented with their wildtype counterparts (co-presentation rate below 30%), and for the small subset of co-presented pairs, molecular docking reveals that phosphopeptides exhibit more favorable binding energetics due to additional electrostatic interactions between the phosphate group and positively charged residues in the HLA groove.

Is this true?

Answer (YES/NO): NO